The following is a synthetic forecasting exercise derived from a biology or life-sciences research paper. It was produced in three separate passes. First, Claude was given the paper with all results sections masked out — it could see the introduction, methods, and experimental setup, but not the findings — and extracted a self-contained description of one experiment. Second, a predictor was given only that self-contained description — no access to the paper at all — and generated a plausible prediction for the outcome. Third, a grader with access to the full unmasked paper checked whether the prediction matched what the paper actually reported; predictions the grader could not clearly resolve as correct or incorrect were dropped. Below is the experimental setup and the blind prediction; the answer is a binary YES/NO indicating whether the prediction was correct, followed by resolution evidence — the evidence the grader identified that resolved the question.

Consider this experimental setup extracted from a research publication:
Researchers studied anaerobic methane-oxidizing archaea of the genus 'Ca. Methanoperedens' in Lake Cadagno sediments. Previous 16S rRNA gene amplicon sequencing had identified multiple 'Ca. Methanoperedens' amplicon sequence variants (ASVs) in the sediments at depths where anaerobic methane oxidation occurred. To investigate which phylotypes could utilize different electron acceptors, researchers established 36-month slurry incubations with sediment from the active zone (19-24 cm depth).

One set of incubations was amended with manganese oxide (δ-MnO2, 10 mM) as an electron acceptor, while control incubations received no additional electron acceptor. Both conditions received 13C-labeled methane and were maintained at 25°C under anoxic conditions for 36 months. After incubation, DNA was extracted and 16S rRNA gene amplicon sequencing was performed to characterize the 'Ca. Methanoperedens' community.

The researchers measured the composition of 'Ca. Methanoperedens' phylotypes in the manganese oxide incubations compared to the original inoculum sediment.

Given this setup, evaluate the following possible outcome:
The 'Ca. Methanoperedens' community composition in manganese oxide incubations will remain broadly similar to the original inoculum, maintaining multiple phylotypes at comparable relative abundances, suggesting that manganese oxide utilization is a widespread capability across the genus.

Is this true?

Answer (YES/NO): NO